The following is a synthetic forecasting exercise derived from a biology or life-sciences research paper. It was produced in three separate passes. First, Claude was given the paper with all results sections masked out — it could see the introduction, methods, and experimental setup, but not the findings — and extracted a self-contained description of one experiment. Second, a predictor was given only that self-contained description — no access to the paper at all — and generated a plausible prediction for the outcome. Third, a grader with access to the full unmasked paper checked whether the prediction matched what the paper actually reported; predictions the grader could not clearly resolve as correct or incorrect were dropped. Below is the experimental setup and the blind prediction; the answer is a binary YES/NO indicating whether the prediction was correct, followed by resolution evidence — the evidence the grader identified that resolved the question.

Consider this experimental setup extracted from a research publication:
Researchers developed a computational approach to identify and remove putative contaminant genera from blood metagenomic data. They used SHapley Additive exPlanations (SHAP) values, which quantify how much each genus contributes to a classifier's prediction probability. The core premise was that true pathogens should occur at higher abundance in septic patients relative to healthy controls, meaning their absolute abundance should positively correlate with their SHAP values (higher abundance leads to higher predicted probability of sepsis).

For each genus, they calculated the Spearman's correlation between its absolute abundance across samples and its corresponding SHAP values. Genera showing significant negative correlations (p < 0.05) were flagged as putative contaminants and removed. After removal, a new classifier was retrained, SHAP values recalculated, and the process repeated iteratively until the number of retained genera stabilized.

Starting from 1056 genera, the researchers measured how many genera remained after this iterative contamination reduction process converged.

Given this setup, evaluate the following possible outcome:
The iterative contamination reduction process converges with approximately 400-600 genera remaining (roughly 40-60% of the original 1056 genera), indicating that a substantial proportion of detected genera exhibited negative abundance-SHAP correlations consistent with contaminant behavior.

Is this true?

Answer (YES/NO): NO